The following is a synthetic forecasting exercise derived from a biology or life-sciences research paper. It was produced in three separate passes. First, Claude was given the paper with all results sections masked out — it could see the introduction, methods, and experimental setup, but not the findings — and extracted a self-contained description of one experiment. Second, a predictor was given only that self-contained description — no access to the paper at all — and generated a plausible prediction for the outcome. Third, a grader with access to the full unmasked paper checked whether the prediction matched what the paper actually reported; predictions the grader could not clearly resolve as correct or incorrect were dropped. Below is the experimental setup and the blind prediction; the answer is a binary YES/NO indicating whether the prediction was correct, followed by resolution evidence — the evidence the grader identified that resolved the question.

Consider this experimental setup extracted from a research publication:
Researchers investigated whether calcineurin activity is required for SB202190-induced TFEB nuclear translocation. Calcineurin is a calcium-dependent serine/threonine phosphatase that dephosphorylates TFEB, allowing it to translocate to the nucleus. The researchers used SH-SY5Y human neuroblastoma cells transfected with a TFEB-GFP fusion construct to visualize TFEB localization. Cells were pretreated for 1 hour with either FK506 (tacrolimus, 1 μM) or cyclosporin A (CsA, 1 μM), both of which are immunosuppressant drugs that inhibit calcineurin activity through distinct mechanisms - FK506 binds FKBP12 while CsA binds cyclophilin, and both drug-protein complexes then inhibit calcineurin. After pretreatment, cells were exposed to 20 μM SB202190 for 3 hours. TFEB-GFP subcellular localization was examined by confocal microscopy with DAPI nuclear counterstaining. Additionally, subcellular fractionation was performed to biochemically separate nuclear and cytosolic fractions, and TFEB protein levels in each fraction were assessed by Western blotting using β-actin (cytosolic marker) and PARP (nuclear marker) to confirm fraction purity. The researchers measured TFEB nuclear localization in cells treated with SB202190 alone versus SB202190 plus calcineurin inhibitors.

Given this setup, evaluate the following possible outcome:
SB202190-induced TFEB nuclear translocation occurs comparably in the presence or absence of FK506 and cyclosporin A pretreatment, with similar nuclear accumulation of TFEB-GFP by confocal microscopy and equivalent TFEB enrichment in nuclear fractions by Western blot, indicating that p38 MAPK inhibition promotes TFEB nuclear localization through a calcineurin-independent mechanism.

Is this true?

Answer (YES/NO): NO